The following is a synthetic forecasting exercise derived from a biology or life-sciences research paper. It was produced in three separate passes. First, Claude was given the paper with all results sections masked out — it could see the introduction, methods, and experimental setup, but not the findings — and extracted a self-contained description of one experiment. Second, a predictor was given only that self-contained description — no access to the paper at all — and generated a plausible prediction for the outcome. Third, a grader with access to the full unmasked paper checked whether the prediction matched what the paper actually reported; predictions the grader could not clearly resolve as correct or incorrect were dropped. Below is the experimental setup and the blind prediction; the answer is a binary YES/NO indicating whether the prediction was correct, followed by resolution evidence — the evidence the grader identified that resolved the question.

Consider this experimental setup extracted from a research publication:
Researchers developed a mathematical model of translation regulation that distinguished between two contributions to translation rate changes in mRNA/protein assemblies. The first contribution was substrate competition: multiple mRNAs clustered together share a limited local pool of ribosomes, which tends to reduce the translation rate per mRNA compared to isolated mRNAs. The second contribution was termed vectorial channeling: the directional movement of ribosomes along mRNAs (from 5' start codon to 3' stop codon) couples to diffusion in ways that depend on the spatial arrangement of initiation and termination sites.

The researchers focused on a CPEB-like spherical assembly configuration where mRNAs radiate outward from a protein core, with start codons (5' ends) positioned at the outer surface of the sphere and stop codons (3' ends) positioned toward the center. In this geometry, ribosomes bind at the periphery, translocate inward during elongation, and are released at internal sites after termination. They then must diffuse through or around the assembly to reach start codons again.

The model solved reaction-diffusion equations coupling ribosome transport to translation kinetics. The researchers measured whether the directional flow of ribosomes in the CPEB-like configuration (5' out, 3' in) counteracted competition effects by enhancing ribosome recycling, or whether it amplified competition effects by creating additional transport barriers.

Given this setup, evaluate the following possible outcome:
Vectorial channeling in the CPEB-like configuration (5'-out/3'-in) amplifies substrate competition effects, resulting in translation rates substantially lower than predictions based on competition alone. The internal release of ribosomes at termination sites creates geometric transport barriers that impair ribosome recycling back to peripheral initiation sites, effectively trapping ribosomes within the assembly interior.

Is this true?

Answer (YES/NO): NO